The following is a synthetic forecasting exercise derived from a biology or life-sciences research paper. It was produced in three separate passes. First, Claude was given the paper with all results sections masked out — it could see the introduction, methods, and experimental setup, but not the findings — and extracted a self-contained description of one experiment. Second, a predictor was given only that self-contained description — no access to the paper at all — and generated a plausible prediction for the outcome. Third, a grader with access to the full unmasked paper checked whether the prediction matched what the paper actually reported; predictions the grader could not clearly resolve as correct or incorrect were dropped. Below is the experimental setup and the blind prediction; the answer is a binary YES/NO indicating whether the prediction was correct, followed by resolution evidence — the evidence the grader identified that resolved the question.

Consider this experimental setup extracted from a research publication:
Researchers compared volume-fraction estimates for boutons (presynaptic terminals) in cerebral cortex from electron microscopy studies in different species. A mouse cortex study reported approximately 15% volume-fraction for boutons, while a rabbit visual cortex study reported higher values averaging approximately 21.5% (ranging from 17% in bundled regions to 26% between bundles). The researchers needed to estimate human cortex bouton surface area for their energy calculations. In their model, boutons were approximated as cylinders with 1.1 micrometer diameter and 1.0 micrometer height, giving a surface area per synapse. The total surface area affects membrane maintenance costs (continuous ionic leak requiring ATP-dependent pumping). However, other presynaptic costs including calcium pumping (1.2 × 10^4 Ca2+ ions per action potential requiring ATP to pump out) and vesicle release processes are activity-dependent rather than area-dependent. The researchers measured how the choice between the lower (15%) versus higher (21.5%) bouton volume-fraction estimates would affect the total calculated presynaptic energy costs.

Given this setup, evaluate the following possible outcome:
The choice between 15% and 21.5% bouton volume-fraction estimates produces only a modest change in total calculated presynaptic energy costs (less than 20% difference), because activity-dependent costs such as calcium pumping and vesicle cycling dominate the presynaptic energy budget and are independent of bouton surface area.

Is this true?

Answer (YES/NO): YES